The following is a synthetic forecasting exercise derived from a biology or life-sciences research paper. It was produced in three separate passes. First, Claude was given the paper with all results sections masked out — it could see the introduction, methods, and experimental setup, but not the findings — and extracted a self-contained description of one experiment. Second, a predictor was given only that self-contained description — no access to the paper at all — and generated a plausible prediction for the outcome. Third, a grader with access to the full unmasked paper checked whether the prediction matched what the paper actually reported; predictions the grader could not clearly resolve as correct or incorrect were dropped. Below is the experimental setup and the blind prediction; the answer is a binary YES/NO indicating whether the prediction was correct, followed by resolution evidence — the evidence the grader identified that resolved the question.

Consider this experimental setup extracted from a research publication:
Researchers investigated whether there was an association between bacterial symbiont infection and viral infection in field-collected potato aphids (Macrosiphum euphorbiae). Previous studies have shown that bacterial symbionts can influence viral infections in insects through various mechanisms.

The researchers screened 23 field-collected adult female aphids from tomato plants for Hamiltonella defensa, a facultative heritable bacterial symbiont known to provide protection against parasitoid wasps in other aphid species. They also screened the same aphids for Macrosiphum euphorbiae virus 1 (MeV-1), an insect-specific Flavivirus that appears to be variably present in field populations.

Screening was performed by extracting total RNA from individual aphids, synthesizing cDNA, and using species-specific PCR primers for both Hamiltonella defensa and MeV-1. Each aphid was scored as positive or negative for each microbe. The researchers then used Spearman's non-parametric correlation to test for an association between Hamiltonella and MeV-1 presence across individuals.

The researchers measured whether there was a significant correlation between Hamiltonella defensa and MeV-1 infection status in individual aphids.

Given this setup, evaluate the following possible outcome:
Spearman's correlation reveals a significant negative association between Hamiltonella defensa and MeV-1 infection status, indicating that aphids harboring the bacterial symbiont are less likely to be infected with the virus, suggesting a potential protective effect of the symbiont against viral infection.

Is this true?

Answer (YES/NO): NO